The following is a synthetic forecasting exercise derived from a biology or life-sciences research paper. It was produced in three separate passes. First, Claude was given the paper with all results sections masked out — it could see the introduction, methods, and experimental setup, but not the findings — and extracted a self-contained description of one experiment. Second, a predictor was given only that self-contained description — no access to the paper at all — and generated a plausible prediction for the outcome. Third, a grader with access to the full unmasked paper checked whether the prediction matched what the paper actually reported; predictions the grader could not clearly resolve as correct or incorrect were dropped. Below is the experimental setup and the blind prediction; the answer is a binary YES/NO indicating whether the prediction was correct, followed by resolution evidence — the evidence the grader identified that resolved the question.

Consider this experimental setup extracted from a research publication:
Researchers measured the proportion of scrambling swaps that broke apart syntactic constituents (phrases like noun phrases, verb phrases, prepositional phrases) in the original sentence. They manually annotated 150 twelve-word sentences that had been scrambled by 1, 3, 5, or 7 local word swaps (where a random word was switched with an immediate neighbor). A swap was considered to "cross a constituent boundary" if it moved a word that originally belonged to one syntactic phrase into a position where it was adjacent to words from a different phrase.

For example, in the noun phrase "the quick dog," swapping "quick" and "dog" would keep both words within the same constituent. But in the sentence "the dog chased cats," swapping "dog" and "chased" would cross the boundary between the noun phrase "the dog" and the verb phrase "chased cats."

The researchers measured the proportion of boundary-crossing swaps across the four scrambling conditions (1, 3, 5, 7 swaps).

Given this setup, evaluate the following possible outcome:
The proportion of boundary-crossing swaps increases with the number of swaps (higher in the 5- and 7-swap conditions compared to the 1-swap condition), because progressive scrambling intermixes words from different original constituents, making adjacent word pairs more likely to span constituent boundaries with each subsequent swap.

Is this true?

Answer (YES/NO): YES